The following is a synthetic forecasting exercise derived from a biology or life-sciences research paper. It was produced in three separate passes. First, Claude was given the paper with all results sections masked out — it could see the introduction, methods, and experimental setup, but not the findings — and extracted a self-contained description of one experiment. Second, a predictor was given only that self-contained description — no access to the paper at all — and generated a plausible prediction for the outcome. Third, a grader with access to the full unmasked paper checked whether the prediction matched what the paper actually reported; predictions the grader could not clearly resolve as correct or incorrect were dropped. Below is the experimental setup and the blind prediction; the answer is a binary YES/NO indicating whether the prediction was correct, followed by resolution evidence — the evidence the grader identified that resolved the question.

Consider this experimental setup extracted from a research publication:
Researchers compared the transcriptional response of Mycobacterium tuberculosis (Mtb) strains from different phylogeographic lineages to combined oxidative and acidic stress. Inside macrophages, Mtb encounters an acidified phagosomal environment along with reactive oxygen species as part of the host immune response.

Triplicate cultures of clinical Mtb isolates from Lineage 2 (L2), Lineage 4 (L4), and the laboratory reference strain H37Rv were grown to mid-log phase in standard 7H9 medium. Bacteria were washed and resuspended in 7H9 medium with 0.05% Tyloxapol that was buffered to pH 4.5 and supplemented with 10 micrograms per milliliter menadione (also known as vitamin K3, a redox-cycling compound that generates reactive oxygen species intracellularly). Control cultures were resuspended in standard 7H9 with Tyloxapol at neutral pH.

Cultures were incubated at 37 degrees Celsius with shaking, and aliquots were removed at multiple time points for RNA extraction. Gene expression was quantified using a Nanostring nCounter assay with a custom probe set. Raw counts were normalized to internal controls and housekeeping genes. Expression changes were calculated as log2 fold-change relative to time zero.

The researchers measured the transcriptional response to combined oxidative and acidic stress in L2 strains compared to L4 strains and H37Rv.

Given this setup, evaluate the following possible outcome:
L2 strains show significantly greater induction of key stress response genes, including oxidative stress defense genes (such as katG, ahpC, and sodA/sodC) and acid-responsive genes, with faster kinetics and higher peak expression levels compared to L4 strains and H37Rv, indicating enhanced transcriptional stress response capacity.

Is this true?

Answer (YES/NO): NO